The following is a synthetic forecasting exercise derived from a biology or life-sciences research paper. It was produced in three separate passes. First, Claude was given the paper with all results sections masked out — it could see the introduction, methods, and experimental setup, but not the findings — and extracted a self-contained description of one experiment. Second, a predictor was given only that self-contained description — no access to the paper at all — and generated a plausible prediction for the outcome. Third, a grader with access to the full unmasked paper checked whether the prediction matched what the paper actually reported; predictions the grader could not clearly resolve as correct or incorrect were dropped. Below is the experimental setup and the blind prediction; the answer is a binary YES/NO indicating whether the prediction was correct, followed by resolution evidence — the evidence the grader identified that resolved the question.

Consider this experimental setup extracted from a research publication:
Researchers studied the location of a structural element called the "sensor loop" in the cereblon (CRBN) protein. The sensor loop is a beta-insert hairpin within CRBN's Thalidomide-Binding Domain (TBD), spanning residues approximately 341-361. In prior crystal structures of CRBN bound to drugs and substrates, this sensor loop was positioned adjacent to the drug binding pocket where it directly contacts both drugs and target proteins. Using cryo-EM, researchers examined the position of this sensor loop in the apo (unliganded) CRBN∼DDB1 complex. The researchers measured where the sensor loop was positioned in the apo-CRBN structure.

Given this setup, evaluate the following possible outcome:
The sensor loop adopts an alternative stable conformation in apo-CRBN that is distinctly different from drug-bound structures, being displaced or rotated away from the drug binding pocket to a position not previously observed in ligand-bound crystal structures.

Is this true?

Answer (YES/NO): YES